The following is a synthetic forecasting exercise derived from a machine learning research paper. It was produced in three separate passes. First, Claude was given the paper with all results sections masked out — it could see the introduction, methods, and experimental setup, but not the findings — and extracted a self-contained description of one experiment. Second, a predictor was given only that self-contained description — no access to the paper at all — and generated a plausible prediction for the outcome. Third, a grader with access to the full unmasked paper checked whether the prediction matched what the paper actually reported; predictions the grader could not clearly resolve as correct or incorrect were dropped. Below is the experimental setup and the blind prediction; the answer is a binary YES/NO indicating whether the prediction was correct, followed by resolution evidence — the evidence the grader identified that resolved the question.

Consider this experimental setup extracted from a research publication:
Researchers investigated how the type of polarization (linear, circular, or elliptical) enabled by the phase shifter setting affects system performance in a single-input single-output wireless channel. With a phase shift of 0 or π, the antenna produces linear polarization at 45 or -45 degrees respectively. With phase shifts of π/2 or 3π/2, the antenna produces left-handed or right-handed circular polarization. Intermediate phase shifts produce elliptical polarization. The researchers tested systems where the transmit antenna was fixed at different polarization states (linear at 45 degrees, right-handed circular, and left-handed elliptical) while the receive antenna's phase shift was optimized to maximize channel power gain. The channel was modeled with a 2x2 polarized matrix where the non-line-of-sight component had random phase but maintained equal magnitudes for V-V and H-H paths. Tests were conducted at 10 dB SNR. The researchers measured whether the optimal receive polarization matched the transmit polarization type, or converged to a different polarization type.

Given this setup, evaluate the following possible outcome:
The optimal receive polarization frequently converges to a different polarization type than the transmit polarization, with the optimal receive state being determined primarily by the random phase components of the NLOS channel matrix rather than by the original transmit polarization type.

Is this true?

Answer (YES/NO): YES